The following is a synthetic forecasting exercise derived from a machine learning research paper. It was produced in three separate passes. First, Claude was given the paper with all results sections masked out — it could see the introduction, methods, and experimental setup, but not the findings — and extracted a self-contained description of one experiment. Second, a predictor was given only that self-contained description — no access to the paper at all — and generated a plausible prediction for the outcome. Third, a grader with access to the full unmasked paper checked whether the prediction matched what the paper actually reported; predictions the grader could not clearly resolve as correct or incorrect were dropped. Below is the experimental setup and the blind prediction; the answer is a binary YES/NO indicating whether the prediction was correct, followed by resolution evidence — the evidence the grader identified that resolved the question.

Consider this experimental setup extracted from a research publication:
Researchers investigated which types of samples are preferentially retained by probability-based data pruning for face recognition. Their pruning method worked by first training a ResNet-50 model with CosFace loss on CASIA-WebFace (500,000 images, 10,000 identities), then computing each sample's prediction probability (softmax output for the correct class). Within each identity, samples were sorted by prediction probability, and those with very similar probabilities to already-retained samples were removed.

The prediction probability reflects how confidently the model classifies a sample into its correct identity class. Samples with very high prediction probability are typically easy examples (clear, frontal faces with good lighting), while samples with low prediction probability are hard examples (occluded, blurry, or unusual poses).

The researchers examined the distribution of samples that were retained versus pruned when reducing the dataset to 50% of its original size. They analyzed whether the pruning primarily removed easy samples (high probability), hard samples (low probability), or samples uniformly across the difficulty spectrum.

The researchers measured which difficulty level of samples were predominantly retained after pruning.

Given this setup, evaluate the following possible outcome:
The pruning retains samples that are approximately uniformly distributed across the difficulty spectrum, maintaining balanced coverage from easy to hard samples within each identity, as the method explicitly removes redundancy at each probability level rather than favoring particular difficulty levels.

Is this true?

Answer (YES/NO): NO